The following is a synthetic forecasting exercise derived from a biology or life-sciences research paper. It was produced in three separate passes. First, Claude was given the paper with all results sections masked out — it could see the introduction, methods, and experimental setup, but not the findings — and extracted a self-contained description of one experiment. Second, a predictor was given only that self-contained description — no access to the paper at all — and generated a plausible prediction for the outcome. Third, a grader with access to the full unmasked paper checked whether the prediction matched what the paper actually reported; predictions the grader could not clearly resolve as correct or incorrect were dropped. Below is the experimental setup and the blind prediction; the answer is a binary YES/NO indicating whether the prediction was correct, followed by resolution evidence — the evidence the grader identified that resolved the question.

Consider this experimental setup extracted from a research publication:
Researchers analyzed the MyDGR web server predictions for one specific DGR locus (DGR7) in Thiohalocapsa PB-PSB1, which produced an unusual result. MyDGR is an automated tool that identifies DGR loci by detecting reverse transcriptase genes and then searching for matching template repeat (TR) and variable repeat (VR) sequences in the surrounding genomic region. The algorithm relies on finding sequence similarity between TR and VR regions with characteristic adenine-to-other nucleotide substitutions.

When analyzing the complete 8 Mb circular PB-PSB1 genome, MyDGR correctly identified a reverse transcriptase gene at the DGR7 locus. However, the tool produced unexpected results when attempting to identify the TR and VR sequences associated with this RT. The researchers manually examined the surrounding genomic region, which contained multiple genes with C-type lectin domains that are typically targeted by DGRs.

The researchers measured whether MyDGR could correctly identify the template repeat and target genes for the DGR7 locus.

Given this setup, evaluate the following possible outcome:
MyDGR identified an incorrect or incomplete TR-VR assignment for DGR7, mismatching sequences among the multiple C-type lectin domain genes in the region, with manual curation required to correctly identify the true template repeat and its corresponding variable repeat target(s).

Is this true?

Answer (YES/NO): NO